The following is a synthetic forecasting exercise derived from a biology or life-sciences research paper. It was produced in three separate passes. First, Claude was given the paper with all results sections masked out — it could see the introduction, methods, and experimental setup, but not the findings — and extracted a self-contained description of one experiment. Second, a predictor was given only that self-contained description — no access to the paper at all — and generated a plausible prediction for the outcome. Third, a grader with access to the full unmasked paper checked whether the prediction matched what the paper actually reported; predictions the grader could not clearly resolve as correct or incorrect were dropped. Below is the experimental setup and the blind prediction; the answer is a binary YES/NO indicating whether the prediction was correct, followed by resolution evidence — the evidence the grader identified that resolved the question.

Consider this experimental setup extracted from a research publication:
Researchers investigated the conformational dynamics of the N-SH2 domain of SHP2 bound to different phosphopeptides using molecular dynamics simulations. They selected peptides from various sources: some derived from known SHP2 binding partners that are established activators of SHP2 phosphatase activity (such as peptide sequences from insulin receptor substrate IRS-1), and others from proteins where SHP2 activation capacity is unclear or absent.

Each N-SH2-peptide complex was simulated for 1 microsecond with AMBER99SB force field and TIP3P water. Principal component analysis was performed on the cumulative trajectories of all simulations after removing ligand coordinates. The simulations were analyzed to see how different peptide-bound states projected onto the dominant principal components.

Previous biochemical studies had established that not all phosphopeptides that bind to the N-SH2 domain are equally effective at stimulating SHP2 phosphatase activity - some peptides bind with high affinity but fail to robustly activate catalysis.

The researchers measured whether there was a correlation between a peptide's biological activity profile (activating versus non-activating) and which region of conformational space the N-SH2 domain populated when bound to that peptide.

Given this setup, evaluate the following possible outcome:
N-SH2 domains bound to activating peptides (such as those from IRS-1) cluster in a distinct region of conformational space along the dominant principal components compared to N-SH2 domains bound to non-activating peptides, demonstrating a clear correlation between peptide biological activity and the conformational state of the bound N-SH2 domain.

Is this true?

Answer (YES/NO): NO